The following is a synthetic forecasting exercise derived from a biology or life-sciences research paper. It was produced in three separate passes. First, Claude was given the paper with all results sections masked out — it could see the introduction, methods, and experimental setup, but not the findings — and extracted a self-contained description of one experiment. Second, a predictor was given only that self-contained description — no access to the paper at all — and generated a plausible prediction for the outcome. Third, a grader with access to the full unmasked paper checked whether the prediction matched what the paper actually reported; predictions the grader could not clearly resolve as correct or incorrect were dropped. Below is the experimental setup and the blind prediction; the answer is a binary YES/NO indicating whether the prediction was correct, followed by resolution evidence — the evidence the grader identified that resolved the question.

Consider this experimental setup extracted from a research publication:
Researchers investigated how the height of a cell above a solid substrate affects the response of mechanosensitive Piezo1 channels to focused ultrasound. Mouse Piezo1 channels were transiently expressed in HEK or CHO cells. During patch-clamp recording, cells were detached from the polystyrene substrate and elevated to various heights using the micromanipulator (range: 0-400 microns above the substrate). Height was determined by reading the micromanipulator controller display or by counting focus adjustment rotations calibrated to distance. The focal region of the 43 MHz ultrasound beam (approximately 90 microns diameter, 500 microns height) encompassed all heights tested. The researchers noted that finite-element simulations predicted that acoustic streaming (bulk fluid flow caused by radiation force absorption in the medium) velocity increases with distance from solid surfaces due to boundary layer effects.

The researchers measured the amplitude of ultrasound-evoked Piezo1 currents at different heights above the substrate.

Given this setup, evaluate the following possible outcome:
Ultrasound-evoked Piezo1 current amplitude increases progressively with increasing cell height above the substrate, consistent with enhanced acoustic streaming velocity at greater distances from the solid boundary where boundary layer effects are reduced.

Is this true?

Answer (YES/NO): YES